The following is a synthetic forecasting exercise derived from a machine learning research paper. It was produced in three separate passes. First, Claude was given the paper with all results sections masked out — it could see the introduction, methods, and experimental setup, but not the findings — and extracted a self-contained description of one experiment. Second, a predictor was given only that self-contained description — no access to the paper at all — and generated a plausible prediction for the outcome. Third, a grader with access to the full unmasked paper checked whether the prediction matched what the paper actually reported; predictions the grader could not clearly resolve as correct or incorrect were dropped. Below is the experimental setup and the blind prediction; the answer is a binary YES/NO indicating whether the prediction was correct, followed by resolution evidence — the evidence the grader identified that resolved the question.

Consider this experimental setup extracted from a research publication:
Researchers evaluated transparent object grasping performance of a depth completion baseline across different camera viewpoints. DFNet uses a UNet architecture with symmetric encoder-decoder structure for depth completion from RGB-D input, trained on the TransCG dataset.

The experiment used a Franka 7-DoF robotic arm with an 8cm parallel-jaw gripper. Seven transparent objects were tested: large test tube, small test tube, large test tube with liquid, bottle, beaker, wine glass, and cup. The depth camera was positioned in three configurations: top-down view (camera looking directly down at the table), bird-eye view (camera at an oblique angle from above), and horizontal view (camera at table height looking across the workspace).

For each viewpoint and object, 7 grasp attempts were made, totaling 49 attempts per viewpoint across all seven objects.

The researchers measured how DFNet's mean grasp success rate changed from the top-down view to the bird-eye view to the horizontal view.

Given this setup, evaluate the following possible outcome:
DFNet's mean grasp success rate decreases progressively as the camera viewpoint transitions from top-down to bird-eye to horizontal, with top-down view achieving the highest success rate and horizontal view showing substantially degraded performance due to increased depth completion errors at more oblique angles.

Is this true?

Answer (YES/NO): YES